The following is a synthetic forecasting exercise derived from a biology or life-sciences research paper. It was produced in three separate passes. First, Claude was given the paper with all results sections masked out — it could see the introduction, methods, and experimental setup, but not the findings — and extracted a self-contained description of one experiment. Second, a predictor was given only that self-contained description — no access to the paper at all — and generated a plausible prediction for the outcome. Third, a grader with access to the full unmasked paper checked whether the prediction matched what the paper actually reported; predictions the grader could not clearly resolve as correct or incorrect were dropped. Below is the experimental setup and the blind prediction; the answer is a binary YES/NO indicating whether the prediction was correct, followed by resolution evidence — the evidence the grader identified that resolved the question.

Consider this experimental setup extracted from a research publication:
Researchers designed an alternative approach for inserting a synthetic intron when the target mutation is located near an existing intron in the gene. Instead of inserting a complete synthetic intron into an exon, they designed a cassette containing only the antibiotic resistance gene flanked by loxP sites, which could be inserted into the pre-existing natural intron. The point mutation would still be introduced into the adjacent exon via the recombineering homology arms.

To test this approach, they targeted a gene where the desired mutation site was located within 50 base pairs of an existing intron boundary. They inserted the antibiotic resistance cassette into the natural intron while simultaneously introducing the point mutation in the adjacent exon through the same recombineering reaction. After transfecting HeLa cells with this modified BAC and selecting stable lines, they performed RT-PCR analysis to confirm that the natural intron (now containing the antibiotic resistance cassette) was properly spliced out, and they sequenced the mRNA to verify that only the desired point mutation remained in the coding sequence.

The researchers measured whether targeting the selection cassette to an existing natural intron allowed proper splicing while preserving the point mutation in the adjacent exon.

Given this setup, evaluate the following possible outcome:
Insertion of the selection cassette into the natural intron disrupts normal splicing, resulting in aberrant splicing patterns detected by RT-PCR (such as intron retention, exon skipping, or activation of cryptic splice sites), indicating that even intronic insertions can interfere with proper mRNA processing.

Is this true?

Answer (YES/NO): NO